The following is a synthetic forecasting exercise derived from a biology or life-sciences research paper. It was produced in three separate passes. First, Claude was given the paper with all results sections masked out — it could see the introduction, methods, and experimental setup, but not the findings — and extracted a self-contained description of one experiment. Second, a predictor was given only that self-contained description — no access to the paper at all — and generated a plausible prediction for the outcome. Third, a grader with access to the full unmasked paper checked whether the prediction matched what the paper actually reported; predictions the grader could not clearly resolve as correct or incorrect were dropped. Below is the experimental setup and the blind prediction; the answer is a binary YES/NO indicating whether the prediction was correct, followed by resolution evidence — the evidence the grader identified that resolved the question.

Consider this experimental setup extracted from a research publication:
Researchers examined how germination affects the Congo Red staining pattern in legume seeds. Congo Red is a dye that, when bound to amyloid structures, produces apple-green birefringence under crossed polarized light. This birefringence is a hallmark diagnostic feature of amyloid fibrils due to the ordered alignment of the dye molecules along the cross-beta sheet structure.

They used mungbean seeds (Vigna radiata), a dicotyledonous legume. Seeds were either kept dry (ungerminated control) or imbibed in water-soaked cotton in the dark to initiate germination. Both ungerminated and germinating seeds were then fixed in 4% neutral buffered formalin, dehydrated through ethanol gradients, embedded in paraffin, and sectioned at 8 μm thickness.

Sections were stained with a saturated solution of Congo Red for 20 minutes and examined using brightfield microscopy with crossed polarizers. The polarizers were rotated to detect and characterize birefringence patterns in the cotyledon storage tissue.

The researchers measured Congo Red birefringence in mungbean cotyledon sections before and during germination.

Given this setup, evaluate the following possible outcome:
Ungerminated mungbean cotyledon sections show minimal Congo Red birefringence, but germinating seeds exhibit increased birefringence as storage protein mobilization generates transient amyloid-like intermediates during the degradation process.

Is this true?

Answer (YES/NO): NO